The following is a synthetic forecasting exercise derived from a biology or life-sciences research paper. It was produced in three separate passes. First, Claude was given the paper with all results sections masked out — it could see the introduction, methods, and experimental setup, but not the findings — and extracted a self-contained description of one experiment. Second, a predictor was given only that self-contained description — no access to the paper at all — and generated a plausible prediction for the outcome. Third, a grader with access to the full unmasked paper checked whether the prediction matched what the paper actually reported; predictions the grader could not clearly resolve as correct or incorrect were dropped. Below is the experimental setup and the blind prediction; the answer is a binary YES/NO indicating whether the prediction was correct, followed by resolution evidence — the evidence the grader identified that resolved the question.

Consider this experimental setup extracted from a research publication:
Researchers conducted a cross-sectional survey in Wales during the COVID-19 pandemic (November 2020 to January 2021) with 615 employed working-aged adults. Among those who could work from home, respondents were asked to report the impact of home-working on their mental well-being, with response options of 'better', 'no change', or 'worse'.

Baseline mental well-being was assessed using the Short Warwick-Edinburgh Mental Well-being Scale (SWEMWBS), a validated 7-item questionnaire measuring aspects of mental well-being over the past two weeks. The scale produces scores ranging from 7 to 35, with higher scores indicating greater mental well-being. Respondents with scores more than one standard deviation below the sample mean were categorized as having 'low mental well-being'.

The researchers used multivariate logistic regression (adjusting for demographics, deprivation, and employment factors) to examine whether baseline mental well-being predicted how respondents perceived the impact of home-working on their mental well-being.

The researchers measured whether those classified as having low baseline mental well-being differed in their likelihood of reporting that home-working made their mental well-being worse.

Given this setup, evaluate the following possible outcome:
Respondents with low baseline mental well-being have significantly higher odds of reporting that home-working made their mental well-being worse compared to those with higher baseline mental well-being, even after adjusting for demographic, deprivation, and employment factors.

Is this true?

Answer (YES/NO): YES